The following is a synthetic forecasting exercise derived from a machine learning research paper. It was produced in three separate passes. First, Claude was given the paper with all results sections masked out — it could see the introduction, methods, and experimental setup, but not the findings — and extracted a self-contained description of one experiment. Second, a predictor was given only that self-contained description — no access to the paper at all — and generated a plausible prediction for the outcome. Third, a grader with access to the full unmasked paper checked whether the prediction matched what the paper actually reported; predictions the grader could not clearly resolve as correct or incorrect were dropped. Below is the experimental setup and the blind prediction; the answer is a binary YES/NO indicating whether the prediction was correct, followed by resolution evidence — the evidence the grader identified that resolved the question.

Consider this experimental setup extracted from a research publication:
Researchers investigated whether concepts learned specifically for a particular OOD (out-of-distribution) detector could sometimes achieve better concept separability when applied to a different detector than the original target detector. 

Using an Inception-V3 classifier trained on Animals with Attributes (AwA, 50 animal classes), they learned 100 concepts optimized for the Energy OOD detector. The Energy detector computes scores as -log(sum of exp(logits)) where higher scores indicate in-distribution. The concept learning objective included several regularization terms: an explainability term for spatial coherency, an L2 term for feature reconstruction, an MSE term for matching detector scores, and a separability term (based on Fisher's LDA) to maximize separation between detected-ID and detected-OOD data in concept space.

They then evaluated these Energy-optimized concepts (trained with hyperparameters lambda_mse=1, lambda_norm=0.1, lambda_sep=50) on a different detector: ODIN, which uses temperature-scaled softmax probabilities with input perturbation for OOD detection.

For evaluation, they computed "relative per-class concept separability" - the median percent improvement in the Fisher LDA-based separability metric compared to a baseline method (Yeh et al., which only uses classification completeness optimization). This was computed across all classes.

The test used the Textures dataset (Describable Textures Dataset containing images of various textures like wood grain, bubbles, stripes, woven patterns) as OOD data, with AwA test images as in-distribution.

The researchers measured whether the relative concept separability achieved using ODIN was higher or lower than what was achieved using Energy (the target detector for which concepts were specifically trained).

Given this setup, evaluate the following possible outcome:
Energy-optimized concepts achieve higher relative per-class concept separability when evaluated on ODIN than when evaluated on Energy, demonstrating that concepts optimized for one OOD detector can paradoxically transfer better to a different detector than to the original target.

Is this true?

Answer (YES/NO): YES